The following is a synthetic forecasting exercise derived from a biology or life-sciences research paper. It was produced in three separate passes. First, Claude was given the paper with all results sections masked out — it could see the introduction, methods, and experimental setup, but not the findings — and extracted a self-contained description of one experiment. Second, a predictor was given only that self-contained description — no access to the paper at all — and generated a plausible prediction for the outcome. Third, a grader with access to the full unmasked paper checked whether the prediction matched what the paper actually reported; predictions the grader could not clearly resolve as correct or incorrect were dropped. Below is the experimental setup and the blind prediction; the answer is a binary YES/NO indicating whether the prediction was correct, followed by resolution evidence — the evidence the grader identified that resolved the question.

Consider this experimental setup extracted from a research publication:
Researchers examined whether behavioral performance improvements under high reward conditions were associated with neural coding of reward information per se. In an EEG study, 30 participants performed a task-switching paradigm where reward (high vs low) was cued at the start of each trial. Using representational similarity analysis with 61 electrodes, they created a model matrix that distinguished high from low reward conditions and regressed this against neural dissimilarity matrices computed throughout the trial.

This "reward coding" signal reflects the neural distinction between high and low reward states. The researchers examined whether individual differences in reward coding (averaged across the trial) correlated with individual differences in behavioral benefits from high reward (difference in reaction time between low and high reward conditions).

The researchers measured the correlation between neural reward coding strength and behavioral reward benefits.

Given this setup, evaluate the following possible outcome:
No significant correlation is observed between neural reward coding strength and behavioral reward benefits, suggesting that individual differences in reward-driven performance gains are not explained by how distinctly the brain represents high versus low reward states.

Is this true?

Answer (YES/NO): NO